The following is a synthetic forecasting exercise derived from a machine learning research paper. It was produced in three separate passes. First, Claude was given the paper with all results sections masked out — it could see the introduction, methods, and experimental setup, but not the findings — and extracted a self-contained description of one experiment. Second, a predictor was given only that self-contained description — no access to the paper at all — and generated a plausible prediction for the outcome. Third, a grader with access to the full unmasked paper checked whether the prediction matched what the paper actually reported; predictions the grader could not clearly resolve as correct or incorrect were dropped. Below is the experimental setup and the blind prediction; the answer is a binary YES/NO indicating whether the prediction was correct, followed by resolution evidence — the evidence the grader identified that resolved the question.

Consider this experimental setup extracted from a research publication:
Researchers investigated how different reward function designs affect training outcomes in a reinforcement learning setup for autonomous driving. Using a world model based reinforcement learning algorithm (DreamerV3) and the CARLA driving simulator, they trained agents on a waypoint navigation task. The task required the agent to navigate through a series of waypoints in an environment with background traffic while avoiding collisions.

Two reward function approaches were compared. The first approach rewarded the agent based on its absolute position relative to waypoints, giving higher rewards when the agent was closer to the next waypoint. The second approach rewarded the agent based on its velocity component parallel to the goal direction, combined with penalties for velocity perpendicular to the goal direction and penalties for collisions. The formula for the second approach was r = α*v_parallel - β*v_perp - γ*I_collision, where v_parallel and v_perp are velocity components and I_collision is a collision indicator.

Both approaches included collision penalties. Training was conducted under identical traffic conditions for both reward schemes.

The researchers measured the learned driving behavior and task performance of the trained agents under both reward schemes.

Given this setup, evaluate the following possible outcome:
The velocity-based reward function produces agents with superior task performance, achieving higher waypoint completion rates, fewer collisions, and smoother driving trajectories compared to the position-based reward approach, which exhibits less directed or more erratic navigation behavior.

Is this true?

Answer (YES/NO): NO